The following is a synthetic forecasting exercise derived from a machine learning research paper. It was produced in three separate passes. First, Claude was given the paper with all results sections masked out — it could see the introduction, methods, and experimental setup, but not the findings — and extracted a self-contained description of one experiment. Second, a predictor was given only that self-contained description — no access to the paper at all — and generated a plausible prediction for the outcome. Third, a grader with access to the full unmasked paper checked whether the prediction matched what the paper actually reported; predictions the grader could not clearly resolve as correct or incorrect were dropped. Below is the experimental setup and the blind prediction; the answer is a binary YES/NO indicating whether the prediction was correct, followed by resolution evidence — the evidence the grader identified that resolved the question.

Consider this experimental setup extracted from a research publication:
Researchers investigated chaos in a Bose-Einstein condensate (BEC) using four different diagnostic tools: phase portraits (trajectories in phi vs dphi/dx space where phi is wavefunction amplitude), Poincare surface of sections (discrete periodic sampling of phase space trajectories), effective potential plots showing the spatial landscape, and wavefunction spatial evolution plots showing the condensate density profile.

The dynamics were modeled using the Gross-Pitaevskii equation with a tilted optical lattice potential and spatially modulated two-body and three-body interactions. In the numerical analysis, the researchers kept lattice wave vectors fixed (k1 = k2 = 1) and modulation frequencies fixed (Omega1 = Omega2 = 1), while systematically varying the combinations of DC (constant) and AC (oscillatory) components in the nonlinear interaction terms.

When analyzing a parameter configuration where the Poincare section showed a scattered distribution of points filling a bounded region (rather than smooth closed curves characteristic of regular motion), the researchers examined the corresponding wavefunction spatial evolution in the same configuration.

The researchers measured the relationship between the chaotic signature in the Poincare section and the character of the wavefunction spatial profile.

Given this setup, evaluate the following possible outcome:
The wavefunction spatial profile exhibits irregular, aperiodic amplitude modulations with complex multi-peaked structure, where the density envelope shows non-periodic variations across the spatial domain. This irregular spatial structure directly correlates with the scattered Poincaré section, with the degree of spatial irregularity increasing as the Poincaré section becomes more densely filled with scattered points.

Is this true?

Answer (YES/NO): YES